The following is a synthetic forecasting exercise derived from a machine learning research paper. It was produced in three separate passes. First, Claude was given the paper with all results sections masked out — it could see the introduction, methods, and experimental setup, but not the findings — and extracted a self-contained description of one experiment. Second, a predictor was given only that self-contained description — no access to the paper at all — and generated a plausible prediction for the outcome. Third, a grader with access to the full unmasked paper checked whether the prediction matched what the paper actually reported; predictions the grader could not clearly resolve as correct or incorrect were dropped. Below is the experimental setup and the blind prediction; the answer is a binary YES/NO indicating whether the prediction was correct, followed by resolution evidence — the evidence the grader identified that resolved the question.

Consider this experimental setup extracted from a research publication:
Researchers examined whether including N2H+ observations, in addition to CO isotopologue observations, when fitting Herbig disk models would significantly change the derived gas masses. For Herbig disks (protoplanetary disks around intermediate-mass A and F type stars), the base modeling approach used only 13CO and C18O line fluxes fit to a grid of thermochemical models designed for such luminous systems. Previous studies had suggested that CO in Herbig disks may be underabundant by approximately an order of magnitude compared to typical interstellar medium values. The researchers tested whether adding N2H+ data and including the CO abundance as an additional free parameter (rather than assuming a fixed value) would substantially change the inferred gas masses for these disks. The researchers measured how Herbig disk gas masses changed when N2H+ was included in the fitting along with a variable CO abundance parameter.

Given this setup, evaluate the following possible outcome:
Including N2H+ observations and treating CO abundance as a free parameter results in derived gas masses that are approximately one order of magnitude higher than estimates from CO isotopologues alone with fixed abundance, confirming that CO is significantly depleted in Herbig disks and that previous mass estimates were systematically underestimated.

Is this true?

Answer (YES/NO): NO